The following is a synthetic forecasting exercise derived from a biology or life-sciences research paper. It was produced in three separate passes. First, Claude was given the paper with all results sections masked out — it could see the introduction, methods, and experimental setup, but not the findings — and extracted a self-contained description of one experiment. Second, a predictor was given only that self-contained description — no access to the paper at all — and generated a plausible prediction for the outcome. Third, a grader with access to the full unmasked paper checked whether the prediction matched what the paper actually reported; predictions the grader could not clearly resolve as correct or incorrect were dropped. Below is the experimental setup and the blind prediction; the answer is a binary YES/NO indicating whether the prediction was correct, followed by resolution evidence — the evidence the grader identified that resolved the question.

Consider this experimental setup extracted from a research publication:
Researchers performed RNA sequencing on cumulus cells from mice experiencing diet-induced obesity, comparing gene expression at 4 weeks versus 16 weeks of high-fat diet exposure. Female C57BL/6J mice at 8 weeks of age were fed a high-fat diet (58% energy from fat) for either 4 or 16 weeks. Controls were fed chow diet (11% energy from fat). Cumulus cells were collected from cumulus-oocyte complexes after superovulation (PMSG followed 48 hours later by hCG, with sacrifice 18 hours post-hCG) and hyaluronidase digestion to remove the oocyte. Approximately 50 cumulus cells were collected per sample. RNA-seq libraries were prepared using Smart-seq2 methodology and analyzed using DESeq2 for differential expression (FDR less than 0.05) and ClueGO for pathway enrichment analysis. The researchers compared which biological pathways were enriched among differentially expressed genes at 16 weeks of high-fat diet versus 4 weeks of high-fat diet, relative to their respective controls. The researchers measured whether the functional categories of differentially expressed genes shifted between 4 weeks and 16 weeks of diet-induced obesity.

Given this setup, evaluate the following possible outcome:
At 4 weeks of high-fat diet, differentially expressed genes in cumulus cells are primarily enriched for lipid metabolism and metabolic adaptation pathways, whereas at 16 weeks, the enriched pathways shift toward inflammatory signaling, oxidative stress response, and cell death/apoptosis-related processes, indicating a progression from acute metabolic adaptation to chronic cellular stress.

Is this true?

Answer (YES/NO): NO